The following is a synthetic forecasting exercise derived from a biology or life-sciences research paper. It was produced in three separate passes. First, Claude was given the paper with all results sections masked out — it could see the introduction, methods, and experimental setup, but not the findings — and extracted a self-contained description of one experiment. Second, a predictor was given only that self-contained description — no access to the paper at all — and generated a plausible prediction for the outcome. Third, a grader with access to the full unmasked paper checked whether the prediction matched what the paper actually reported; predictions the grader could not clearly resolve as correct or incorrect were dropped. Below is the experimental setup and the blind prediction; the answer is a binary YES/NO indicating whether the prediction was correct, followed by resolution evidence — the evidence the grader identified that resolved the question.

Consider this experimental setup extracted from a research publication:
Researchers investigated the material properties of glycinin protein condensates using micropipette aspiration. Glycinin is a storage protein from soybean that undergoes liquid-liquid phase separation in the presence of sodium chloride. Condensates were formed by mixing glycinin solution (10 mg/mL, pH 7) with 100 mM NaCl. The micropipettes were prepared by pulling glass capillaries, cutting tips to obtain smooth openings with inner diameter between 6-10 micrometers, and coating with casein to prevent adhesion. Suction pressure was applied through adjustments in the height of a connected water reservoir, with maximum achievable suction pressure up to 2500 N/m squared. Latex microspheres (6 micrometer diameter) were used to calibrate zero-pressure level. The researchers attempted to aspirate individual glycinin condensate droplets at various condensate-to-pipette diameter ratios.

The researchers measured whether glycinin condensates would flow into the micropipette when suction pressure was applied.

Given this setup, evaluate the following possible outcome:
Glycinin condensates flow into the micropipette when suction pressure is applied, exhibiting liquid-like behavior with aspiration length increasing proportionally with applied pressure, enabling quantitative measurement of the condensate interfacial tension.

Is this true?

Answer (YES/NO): NO